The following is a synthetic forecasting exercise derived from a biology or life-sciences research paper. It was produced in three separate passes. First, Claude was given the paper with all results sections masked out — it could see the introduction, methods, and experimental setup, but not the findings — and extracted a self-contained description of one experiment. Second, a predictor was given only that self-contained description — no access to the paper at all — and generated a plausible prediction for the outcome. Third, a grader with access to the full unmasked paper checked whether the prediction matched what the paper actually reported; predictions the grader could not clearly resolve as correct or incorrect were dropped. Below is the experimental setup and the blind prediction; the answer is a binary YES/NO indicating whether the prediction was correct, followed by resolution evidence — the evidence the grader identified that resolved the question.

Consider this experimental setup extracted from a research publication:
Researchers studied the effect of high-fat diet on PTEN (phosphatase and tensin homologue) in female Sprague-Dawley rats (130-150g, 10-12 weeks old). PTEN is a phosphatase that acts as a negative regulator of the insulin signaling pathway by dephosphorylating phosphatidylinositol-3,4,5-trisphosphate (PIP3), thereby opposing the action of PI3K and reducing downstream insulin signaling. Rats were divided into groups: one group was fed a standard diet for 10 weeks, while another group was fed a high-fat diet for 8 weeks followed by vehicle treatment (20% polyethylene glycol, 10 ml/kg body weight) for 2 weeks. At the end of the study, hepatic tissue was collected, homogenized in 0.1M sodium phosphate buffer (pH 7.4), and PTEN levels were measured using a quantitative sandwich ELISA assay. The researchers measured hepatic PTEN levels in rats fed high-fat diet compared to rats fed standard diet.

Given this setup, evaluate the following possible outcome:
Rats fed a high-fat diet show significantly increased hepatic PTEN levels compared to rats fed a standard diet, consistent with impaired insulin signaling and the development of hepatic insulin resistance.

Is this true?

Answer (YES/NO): YES